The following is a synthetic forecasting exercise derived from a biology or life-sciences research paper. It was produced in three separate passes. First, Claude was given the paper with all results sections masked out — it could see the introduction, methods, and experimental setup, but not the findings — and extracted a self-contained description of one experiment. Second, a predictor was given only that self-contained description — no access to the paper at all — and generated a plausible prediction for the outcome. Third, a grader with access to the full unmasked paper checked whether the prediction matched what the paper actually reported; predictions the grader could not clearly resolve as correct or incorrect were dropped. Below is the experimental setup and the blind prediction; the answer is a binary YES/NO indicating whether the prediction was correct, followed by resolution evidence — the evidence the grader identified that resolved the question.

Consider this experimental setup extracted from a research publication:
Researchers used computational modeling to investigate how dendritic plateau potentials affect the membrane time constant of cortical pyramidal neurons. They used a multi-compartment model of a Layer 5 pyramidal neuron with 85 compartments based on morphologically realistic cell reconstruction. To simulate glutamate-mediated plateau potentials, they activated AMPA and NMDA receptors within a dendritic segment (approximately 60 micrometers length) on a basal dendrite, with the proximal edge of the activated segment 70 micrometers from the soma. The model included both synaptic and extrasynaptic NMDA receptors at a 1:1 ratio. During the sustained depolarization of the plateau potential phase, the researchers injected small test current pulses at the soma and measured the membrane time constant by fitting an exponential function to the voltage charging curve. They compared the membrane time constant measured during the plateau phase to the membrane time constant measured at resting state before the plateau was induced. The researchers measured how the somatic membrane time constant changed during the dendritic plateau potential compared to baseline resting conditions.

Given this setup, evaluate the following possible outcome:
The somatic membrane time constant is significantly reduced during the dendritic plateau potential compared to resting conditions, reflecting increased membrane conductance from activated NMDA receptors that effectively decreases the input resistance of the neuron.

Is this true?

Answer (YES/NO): YES